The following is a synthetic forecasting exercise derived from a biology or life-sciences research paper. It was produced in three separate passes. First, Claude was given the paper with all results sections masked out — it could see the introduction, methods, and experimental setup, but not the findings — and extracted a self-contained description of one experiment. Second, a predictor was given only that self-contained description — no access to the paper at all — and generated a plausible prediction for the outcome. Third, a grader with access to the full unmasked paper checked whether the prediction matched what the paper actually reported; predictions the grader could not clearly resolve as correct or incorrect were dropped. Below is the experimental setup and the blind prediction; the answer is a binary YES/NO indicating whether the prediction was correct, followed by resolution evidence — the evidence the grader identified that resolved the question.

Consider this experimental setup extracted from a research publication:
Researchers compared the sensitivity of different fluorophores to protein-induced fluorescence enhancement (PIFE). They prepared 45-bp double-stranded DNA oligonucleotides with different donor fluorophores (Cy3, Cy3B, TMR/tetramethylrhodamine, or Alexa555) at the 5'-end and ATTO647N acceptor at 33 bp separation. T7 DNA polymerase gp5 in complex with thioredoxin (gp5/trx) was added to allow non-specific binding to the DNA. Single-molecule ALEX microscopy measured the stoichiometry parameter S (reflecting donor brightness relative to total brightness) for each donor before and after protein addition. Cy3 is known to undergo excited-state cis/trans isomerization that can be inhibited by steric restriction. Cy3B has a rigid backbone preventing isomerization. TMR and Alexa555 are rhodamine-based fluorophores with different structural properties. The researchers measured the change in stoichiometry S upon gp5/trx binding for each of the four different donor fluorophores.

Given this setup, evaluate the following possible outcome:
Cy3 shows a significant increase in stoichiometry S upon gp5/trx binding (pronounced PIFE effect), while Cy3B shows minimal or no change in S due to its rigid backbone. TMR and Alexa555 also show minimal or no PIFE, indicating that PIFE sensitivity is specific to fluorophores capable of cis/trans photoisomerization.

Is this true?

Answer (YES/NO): NO